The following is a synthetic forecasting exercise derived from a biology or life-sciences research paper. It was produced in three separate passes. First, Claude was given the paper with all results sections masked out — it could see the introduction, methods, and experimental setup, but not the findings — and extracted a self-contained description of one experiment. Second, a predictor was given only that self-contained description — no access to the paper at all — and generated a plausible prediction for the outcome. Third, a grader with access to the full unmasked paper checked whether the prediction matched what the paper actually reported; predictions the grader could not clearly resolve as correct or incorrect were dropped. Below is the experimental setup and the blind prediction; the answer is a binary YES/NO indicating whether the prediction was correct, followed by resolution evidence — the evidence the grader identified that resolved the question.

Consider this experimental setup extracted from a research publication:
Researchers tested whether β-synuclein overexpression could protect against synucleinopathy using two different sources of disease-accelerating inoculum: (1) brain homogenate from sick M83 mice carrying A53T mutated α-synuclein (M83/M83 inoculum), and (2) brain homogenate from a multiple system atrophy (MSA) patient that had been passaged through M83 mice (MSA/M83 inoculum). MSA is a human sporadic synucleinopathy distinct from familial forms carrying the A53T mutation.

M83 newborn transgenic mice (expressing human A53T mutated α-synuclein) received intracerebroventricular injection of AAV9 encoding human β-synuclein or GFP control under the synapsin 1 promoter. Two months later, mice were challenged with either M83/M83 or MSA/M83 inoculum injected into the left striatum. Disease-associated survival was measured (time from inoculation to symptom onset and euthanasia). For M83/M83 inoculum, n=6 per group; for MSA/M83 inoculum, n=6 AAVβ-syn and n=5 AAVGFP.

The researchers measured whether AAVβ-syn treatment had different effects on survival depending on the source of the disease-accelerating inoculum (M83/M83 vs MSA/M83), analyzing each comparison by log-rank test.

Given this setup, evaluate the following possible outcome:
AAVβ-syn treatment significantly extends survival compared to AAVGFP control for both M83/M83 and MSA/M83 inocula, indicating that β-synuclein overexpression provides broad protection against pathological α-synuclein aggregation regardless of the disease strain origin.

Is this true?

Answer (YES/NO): NO